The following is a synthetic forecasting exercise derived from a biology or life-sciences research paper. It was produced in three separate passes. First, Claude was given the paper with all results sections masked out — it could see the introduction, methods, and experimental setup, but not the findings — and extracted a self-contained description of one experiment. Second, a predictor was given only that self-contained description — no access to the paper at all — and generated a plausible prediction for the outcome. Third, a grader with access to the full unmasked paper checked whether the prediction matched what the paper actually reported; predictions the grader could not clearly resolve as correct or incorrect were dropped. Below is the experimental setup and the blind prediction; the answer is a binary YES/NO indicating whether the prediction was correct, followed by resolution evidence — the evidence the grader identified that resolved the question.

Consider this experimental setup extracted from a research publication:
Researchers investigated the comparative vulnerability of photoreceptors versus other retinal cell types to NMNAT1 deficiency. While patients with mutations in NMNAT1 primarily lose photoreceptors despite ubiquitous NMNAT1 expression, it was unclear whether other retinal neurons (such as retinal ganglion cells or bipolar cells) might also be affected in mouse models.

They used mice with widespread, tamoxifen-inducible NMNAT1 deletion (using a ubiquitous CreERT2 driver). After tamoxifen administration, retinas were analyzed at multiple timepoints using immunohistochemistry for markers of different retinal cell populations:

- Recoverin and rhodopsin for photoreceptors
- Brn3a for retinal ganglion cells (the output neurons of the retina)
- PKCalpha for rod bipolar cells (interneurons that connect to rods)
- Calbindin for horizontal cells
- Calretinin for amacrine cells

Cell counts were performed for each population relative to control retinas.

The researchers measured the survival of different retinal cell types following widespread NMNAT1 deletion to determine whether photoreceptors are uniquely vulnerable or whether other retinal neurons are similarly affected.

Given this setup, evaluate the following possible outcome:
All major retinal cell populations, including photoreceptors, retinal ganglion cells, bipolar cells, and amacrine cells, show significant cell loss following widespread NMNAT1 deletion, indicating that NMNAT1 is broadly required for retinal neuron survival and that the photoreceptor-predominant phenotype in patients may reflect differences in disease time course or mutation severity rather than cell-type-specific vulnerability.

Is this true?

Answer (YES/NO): NO